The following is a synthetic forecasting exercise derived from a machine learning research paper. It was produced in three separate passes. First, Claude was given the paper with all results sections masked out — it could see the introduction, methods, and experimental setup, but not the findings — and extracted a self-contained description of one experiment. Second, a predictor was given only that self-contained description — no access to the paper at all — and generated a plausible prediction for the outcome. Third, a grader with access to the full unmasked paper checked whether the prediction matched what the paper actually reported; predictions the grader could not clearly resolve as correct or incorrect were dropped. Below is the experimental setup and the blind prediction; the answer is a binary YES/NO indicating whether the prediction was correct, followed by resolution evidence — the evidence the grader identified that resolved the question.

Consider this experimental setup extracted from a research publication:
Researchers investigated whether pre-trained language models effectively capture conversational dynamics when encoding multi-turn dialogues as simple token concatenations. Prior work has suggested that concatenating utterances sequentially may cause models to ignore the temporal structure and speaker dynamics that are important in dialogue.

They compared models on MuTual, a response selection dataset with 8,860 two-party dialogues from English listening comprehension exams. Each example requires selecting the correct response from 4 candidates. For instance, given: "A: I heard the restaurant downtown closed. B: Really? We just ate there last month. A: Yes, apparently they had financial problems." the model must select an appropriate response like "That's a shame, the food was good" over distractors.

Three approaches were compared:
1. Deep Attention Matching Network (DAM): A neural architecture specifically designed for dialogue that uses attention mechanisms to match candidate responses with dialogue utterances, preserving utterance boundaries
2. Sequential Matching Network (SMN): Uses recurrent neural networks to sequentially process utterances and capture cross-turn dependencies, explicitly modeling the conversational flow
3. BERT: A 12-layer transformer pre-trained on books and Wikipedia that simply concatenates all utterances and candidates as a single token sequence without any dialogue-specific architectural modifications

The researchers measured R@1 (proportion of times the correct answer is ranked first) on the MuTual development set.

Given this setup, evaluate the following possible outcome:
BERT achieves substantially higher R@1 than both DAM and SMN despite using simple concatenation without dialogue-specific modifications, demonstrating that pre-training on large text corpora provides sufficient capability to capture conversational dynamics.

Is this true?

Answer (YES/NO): YES